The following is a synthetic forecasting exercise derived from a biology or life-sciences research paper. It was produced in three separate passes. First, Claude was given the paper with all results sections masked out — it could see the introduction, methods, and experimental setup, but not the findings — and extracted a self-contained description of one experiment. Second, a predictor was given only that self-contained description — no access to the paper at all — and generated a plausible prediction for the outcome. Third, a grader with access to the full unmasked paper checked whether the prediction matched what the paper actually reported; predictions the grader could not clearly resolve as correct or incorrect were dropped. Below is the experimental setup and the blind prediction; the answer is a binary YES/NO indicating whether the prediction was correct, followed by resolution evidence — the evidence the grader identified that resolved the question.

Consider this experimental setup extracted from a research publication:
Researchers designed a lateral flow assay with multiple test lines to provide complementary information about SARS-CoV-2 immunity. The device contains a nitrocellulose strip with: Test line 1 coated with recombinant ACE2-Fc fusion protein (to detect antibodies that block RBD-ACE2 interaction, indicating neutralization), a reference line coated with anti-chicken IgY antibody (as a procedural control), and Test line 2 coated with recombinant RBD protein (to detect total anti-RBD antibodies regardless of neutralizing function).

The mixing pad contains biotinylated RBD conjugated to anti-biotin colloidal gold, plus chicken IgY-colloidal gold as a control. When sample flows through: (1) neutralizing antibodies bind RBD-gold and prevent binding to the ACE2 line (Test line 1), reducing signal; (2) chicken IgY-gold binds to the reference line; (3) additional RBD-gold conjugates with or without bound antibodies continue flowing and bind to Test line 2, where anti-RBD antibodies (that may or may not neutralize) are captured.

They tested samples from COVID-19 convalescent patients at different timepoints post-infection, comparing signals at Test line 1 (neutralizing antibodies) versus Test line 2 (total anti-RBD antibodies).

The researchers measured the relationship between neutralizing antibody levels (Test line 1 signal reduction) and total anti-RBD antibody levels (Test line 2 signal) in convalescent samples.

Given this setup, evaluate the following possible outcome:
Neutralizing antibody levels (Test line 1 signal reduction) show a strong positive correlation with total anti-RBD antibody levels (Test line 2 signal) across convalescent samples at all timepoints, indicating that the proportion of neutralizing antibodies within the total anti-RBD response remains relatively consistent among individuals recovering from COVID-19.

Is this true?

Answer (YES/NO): NO